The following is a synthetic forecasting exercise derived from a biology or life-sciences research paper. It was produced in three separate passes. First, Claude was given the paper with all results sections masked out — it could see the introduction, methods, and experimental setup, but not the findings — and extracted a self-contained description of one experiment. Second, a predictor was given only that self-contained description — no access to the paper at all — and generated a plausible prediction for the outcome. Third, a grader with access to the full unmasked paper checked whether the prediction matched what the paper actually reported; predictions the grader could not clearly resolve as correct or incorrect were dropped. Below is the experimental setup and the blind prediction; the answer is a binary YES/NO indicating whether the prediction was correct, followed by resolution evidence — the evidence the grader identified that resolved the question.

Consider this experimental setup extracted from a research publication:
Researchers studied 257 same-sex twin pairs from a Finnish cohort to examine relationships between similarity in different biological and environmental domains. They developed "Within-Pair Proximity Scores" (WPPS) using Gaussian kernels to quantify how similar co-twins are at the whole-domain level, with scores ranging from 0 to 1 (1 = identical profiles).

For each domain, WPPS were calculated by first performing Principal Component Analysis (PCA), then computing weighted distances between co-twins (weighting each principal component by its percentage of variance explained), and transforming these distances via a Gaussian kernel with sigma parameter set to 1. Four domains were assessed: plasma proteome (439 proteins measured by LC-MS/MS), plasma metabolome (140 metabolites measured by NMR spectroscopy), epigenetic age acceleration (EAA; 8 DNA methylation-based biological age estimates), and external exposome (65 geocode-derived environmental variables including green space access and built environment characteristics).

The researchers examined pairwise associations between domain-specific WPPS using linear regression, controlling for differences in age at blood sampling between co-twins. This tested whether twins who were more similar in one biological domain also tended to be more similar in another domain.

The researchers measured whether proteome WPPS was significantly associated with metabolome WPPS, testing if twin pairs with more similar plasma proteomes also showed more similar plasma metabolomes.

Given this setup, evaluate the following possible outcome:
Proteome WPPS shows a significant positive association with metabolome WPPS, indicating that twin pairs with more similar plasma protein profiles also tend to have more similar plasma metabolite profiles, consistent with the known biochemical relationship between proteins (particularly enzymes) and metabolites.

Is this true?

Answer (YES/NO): YES